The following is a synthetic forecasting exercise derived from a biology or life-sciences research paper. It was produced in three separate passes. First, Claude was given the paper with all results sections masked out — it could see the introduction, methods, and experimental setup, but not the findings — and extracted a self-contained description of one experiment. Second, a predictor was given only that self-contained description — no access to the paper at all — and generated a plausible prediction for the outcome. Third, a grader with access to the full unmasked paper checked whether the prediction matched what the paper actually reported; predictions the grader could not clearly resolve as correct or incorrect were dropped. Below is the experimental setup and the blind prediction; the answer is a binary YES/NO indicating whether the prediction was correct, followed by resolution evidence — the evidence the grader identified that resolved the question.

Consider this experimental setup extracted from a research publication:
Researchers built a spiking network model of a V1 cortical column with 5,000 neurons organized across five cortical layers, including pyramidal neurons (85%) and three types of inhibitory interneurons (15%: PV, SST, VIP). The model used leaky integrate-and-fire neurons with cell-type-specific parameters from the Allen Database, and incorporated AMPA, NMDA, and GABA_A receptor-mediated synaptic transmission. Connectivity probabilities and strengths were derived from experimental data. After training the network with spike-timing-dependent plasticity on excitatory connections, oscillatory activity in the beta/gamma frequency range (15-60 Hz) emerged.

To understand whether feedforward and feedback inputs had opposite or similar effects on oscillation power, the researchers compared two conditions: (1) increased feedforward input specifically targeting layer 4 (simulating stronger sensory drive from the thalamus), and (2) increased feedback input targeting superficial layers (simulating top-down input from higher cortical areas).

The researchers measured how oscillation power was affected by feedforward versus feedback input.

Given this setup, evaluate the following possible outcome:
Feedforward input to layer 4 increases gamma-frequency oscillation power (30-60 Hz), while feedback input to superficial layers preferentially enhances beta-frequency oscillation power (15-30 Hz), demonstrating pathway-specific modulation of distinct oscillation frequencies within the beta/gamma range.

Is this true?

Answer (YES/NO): NO